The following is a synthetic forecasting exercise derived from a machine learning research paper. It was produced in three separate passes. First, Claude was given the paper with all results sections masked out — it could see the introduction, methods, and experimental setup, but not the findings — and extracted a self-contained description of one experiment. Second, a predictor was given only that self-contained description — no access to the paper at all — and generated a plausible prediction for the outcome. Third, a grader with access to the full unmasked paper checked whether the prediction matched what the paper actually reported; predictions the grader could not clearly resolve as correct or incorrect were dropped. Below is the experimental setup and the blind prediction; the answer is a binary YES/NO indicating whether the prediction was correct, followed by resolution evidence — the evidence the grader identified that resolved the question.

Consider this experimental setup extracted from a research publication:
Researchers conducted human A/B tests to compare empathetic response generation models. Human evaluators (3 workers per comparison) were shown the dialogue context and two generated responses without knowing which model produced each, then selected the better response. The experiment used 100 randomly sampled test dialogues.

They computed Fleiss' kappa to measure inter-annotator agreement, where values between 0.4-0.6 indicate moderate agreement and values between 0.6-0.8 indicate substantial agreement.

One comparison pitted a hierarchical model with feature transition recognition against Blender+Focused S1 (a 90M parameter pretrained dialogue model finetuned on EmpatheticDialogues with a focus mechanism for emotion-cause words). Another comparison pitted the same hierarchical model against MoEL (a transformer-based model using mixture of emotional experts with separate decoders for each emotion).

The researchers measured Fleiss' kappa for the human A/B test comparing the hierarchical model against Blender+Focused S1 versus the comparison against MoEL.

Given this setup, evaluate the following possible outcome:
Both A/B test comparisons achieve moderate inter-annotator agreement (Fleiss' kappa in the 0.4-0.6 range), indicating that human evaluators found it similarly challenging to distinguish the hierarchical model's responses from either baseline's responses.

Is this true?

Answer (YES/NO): NO